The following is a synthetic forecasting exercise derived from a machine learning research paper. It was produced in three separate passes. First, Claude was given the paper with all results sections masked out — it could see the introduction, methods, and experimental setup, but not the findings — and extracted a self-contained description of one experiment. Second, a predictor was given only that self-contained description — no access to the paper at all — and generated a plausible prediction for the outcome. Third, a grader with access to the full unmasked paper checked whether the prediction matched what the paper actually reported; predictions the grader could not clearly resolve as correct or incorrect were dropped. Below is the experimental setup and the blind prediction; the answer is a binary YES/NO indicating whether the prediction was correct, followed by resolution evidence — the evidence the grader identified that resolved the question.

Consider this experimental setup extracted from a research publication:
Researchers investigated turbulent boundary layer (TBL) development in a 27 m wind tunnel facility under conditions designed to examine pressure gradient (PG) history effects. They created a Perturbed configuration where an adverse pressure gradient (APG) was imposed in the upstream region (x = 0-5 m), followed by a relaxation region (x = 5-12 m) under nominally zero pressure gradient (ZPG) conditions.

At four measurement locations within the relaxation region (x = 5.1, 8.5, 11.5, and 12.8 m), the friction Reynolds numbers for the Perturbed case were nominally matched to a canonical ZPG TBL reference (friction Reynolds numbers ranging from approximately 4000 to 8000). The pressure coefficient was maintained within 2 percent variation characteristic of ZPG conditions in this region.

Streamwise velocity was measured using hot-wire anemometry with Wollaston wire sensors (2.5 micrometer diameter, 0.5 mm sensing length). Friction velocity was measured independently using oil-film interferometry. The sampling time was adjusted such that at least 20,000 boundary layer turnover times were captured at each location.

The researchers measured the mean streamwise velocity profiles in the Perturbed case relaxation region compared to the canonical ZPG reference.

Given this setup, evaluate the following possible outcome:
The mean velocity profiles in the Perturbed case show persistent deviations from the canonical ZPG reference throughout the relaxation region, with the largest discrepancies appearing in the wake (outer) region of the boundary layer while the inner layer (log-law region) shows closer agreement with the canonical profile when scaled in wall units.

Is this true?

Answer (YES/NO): NO